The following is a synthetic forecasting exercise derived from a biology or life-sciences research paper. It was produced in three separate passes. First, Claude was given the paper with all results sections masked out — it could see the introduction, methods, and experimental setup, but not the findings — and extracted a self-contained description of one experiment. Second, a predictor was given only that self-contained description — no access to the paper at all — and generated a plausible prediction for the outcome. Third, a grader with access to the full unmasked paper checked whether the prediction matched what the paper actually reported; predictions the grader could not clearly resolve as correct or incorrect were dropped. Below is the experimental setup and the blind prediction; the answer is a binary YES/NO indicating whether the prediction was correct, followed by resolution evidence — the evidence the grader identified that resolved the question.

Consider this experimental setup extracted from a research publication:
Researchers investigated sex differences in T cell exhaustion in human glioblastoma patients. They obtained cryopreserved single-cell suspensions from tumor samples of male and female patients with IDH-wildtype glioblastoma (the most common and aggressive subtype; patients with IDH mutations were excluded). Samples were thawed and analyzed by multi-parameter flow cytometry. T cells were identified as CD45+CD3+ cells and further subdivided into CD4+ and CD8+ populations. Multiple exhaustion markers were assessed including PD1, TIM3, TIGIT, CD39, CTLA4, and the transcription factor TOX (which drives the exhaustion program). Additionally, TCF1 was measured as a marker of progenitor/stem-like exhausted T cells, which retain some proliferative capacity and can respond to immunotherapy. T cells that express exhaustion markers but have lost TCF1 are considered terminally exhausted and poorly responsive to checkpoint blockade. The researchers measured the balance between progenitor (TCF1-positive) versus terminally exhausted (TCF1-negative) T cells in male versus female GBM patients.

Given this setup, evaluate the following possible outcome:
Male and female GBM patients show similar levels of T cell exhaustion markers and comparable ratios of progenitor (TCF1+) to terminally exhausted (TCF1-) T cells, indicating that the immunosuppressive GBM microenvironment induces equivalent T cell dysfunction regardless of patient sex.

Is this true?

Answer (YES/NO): NO